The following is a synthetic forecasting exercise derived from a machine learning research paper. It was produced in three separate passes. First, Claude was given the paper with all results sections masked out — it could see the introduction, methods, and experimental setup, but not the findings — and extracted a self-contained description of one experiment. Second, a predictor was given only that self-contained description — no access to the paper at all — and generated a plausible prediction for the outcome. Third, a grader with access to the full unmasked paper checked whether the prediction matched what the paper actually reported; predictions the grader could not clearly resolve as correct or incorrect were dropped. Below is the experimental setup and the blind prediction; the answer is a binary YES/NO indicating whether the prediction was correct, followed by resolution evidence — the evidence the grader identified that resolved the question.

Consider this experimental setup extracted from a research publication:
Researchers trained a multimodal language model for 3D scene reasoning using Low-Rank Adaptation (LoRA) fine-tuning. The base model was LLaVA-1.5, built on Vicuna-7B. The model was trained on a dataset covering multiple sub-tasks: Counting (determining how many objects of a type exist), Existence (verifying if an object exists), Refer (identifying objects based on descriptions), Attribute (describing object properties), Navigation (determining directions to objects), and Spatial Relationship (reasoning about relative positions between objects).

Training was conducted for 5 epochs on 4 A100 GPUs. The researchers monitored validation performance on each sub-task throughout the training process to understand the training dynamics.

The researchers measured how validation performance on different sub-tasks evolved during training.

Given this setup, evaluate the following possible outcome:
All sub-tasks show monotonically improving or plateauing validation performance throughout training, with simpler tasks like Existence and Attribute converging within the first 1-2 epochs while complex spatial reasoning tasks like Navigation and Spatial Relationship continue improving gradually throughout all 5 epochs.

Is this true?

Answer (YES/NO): NO